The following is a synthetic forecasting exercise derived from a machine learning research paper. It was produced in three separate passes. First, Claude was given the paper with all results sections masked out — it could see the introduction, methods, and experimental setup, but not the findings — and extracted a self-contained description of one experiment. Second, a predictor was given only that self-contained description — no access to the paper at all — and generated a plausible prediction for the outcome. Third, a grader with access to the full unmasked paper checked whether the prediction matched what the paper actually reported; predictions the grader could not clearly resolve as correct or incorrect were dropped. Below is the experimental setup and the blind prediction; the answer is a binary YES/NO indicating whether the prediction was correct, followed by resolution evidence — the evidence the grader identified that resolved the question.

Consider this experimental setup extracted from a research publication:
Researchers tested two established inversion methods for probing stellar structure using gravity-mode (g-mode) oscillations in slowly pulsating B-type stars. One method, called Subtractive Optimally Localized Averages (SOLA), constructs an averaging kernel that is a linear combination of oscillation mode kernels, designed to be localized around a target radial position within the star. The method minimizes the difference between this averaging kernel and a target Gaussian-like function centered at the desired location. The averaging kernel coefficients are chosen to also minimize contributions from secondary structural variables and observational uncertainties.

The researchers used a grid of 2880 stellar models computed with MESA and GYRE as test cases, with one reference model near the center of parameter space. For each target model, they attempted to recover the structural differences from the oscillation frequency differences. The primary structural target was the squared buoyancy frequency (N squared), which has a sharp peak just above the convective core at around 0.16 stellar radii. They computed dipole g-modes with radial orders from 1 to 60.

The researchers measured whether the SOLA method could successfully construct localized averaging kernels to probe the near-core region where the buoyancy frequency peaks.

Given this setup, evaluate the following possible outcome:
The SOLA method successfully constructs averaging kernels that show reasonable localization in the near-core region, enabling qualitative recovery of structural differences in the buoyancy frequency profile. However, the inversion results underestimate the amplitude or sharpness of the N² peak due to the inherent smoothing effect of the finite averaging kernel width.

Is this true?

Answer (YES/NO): NO